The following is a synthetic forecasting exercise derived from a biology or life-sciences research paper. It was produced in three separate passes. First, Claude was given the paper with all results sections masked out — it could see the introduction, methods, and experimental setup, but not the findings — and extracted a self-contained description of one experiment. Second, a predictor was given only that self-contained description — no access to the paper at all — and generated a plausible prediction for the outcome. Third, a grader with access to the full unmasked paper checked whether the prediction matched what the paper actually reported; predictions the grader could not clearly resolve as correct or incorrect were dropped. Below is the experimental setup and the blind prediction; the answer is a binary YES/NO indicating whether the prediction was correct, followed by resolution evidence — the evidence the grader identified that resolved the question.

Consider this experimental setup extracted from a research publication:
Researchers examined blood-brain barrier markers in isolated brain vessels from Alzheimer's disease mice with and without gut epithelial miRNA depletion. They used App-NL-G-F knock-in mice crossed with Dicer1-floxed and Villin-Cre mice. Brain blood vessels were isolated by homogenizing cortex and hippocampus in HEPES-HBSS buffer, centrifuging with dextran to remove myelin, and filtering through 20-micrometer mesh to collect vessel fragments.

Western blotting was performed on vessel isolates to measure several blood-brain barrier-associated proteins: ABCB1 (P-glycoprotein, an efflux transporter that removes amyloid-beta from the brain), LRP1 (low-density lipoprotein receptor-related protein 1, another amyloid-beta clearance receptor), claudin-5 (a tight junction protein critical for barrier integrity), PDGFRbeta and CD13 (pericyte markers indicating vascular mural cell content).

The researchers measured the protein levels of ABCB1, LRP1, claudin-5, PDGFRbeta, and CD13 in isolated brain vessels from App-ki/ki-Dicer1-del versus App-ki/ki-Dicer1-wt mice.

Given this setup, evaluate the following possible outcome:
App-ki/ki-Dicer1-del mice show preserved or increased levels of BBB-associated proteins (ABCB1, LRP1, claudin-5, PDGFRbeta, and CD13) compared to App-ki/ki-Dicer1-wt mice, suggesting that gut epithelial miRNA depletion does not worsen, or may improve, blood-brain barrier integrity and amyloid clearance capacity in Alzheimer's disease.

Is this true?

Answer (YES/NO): YES